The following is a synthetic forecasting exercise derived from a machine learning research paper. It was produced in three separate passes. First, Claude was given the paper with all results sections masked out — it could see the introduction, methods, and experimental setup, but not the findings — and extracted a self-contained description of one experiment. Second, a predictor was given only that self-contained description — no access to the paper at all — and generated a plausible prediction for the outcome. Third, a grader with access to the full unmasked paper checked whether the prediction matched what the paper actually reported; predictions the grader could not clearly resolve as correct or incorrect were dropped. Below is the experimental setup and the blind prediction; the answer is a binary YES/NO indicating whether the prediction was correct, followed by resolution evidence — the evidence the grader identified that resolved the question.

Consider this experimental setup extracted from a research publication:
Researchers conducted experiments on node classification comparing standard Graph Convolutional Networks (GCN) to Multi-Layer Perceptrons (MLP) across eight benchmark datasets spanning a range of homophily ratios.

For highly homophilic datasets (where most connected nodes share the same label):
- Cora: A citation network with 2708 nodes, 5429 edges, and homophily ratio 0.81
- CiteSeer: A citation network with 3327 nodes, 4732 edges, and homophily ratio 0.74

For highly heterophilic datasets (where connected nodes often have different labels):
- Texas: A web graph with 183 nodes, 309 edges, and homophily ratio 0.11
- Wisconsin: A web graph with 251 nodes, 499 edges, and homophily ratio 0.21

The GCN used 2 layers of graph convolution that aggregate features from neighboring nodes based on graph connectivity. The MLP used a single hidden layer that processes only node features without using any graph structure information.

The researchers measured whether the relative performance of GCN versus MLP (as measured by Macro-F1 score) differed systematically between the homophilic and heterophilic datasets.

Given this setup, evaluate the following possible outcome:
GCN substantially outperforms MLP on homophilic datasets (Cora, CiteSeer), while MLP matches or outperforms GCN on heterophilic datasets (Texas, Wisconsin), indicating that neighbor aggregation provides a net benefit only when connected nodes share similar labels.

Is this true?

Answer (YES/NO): YES